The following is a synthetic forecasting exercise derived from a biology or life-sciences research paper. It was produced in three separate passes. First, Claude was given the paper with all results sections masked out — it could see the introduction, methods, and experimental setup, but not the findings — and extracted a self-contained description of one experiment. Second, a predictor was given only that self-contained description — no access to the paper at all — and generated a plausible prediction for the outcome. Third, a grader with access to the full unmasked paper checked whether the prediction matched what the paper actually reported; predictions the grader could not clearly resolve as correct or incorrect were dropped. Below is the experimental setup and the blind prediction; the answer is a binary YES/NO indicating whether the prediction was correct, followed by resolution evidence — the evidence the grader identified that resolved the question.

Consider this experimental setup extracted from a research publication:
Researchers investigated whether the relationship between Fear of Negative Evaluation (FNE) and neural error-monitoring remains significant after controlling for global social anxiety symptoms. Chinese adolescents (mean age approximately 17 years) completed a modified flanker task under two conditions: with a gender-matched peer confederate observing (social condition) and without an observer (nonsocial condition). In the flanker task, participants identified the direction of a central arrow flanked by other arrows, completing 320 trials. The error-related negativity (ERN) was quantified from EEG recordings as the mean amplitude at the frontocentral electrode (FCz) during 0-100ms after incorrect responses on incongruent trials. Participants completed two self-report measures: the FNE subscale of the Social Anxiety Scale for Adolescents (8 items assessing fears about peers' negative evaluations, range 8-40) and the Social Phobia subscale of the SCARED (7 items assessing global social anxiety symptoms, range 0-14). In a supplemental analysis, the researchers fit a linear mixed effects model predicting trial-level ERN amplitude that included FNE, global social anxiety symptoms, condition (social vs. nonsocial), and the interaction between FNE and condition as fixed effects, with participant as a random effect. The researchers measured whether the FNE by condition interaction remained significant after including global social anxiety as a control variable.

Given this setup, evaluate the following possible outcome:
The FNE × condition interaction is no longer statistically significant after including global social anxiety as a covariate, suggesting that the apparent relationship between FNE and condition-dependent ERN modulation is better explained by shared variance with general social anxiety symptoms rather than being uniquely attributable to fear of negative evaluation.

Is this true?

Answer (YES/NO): NO